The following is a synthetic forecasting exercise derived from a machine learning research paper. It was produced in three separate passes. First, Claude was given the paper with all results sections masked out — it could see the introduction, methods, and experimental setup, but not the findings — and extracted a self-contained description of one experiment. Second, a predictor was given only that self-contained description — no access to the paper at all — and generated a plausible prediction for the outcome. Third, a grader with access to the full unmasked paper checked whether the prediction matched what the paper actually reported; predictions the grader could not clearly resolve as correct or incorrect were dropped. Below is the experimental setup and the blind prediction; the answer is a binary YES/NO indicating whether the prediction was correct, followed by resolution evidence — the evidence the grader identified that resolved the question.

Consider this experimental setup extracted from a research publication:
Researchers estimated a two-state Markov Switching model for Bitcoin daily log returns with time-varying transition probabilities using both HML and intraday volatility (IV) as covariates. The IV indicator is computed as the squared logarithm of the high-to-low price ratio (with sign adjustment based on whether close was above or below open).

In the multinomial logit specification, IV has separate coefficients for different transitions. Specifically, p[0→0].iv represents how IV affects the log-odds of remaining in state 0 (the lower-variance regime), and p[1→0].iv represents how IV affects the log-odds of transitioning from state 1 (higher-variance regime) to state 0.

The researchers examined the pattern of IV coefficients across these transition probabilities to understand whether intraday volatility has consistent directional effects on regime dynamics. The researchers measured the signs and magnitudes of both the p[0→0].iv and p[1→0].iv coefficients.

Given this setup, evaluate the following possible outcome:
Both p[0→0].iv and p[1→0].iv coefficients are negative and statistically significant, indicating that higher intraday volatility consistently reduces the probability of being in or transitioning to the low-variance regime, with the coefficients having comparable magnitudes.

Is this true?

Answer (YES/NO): NO